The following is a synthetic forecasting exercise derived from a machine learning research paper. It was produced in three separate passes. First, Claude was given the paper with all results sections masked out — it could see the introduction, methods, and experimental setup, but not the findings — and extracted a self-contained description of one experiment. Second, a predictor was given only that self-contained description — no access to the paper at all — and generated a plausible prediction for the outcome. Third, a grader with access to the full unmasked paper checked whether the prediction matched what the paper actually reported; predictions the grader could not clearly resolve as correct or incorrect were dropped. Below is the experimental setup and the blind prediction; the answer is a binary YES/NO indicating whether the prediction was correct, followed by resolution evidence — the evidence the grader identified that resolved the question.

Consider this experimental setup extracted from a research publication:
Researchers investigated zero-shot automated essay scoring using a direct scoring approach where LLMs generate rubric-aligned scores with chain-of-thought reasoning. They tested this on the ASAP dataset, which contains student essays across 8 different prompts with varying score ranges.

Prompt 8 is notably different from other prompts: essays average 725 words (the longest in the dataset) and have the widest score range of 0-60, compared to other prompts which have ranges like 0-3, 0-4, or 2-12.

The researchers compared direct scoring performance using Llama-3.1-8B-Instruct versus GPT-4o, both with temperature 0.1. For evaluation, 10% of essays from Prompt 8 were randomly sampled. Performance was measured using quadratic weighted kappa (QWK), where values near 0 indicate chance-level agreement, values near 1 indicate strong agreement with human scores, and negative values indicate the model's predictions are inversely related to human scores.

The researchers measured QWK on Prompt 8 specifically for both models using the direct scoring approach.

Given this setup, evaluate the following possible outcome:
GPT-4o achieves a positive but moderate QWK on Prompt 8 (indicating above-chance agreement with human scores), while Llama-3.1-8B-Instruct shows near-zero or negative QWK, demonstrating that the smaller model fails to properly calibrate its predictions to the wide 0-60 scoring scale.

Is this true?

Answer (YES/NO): YES